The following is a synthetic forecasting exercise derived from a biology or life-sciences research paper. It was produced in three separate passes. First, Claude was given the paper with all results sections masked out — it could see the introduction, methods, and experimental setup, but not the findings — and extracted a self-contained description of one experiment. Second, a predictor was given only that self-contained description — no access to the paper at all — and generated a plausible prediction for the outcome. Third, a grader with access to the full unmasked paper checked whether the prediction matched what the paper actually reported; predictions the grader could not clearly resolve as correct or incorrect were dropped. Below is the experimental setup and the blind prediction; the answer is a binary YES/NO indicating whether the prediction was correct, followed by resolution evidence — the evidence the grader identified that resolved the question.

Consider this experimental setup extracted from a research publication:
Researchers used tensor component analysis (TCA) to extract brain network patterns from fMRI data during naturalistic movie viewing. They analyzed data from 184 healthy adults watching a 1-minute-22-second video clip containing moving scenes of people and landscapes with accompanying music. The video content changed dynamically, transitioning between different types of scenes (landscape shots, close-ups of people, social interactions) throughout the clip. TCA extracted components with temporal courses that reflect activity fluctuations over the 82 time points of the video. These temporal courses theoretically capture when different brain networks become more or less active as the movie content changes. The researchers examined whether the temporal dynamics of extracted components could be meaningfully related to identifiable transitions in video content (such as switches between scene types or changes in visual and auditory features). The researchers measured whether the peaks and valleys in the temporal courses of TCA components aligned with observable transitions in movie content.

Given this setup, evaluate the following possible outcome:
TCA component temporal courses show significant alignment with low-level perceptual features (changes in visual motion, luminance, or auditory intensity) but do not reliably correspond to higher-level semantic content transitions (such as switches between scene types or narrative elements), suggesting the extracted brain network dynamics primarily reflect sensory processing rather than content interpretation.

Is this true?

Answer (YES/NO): NO